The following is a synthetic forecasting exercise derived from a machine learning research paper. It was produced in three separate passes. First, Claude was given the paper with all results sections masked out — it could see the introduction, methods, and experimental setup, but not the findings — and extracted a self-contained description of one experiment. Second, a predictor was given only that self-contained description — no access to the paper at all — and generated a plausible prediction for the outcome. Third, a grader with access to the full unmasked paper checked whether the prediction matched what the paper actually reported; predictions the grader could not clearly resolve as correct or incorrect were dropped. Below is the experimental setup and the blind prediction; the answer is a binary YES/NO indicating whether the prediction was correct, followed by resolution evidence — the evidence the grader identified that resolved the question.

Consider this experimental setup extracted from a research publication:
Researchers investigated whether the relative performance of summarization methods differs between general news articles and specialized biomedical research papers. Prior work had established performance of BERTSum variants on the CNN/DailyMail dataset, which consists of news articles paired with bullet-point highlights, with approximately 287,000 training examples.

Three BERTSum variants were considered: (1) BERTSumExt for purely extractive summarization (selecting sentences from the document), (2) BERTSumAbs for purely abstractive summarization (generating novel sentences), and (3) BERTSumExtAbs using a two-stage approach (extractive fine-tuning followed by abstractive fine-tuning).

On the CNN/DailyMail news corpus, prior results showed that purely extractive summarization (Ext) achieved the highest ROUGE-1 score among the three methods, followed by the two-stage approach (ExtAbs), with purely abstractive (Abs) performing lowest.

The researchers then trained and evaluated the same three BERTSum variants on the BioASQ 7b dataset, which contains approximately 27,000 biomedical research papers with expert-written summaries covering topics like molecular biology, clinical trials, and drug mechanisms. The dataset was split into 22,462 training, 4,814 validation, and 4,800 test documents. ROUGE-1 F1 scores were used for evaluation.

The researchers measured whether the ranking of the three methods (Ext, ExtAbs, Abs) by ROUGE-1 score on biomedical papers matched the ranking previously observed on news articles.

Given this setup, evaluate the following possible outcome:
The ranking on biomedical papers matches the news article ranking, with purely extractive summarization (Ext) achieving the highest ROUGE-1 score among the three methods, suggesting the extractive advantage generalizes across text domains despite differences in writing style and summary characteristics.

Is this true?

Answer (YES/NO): NO